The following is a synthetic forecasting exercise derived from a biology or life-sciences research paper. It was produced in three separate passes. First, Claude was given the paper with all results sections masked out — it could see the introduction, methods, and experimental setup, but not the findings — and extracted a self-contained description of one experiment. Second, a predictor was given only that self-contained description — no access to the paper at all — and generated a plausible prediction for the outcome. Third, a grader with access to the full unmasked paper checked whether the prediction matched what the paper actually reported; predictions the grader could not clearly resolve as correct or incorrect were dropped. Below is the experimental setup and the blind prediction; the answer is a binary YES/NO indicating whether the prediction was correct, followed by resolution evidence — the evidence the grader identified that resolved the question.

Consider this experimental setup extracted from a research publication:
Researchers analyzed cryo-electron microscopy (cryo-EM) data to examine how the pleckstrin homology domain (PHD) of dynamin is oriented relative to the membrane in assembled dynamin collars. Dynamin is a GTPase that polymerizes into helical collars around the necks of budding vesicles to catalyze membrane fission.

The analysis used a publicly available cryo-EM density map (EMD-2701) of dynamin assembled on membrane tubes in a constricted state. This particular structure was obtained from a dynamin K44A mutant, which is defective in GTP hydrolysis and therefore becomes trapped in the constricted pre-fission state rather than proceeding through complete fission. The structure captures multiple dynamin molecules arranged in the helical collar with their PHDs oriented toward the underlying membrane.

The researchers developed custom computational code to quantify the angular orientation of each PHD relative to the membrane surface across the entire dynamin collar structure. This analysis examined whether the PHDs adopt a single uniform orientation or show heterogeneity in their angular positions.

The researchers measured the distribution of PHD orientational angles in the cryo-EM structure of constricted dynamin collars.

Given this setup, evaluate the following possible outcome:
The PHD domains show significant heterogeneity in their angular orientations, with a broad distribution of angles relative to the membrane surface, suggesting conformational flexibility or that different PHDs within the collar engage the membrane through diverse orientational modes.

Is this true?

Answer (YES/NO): YES